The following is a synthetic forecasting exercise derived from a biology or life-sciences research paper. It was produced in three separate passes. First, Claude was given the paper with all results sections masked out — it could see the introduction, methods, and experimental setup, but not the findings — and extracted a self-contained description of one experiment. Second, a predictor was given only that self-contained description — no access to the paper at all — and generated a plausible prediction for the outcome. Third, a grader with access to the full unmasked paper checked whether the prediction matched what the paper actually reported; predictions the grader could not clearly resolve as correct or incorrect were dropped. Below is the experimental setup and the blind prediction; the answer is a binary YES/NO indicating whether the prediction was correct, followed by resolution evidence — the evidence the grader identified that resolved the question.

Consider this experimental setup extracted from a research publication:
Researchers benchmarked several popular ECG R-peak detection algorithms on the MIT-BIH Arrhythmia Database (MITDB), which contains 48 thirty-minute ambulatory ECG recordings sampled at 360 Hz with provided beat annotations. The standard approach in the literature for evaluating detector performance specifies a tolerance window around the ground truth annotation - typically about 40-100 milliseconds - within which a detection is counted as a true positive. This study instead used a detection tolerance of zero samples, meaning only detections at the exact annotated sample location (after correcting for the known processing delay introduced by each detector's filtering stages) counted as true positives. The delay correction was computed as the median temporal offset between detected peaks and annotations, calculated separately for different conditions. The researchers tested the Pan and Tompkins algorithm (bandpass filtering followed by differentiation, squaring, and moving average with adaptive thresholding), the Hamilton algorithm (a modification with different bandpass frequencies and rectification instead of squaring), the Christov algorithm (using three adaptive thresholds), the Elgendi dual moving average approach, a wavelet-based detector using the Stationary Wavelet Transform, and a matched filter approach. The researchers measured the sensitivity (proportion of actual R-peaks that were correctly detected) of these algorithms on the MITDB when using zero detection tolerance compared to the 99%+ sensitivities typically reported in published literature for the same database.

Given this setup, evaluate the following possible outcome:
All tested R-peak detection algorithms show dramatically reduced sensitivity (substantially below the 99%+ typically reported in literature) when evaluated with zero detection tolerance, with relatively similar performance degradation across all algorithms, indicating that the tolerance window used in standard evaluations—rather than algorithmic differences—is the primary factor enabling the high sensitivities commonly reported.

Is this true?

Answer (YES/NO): NO